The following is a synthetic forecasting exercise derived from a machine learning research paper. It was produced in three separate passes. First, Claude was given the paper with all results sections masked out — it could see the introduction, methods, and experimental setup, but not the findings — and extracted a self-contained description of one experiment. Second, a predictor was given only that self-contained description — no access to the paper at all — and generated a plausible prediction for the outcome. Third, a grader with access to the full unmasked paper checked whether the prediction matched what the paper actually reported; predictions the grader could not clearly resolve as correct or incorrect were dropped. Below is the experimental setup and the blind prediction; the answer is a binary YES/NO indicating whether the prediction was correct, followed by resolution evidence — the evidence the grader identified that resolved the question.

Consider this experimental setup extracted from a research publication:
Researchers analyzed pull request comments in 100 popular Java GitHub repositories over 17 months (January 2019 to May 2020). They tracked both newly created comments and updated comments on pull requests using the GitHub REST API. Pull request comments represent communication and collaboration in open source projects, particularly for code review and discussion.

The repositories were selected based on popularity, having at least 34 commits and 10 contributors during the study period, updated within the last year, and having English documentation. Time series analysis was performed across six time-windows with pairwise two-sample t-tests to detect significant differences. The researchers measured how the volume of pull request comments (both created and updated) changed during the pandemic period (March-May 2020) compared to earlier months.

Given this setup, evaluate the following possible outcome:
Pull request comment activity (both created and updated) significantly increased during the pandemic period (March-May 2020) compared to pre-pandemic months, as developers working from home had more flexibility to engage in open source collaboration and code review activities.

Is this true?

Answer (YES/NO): NO